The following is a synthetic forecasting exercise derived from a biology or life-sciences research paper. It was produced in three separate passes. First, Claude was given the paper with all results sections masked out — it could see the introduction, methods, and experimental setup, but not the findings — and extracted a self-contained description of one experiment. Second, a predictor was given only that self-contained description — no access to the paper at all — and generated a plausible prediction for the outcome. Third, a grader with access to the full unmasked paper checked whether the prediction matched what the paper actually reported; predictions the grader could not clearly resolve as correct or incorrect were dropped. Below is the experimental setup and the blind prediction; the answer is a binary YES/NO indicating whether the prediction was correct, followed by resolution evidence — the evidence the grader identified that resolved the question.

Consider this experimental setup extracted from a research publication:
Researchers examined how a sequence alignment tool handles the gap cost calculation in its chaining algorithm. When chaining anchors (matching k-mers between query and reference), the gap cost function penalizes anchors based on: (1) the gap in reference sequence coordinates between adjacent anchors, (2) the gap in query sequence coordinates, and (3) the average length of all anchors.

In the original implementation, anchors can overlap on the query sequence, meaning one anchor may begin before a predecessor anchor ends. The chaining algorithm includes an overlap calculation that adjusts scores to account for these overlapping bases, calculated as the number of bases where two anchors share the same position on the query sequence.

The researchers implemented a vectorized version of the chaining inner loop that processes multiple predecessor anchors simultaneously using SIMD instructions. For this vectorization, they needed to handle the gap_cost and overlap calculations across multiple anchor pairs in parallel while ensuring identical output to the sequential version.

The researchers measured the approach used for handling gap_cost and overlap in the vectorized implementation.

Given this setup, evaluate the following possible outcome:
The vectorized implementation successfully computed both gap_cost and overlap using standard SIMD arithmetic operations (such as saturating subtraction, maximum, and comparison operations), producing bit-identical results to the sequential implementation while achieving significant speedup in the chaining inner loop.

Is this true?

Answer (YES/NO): YES